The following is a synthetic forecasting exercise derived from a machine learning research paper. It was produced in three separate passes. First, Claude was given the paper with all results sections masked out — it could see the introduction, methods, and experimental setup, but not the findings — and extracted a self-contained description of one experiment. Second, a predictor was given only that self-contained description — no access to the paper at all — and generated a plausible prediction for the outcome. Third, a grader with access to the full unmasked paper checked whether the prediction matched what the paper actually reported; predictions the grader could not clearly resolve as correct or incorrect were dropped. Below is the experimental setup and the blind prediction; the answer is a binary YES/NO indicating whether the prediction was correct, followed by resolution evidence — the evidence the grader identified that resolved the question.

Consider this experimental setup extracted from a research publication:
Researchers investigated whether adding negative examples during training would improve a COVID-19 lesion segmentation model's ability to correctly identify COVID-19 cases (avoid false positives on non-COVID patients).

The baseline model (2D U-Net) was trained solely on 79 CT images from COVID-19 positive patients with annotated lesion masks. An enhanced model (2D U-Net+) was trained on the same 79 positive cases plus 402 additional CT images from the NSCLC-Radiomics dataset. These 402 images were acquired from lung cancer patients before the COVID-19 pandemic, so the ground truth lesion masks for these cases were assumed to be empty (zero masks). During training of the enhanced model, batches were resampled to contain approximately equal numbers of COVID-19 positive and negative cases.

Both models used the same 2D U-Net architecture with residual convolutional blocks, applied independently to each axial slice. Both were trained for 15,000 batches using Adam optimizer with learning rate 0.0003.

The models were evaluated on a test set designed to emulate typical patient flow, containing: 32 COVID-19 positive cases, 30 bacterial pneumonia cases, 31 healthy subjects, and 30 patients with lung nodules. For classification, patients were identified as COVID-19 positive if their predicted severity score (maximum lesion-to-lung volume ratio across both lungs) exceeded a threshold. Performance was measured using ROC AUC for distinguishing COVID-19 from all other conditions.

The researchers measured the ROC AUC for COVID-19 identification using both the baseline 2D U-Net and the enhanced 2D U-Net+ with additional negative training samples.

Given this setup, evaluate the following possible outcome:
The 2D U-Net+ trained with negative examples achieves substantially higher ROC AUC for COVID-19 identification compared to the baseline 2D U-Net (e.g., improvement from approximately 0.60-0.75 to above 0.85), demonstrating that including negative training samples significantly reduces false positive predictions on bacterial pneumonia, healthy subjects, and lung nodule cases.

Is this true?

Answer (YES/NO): NO